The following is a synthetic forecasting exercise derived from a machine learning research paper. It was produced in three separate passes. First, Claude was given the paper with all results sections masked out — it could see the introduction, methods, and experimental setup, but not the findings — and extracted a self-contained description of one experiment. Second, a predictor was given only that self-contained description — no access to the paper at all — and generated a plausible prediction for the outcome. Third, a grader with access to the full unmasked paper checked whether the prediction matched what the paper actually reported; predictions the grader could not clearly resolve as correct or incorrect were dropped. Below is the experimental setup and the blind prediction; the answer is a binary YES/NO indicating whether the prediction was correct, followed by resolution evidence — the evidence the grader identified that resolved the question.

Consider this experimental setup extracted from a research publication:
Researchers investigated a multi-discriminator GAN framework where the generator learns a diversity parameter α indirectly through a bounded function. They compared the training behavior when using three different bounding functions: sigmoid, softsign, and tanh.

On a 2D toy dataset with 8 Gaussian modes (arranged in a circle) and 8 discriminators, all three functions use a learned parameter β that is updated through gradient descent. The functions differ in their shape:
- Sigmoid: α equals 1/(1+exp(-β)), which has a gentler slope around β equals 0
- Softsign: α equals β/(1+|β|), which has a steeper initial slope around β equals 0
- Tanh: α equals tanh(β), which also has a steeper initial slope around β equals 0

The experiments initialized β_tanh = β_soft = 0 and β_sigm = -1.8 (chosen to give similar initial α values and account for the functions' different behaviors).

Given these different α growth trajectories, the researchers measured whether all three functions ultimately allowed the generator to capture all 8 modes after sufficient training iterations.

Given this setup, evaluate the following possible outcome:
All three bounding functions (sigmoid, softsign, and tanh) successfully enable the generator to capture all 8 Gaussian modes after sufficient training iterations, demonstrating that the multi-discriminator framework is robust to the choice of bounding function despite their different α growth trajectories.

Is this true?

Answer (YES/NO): YES